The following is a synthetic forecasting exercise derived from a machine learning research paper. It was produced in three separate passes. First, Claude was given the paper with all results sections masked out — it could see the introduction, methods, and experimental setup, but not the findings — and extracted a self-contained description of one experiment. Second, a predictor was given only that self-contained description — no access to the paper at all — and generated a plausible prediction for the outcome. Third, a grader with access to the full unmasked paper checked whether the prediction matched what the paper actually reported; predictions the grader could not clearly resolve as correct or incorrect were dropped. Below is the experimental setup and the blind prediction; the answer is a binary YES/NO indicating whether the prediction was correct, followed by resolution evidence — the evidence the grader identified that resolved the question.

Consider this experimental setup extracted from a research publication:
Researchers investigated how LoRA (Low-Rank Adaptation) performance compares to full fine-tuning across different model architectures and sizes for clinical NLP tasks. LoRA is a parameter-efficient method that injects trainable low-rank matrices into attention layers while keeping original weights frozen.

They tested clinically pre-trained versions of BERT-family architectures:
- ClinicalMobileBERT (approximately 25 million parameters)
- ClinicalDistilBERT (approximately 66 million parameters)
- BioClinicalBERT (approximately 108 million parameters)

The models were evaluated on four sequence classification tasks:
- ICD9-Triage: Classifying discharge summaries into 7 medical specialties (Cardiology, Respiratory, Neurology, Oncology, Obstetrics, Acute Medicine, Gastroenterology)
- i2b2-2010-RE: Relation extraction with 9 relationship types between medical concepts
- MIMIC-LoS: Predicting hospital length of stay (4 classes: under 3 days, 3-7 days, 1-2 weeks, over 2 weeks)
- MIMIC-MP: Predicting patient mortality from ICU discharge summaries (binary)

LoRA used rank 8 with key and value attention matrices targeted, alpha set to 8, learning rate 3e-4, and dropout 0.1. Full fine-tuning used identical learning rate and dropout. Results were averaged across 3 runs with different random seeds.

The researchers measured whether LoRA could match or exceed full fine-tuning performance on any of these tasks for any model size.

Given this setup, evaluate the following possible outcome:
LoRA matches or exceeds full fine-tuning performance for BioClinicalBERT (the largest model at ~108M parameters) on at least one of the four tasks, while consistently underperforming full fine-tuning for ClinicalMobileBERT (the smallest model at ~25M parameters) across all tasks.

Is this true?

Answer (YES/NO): YES